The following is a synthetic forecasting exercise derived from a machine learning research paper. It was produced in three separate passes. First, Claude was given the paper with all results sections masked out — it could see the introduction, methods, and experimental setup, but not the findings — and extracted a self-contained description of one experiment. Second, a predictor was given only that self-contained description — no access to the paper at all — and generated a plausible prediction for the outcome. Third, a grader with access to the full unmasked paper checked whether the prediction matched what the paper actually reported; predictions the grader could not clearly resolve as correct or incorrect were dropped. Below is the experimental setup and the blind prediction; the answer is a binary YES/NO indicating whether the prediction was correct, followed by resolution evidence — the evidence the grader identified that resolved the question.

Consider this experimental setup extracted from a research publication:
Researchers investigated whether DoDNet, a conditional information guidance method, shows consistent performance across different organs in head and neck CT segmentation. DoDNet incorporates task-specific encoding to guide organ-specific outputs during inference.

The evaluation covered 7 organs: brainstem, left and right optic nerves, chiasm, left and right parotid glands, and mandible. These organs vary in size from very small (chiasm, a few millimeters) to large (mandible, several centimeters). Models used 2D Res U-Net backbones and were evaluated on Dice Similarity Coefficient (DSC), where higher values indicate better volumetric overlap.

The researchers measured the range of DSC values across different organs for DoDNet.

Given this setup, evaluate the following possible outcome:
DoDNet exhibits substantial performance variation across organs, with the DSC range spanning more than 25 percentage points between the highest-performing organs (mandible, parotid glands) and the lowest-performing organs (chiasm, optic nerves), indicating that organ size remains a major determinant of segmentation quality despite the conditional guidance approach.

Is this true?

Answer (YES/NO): NO